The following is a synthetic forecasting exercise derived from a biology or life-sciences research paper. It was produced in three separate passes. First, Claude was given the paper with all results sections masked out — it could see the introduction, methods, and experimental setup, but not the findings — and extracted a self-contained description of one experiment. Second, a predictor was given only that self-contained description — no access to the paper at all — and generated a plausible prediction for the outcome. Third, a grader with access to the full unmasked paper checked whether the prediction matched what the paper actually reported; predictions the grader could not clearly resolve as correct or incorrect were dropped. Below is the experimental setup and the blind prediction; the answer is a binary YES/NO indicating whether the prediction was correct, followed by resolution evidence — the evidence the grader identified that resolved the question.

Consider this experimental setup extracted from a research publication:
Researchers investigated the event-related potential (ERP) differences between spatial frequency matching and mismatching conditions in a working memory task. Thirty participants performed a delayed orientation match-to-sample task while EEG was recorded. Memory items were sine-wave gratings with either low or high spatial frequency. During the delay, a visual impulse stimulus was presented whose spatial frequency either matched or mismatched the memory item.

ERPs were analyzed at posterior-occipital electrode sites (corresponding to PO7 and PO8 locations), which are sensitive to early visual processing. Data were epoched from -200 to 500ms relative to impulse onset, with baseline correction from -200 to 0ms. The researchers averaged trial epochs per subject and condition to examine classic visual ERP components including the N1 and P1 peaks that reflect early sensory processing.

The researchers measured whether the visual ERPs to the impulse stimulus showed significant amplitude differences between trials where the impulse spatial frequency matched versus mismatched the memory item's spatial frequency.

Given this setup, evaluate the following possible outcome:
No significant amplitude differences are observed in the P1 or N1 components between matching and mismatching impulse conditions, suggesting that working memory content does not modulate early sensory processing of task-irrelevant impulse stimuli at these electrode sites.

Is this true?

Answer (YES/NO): YES